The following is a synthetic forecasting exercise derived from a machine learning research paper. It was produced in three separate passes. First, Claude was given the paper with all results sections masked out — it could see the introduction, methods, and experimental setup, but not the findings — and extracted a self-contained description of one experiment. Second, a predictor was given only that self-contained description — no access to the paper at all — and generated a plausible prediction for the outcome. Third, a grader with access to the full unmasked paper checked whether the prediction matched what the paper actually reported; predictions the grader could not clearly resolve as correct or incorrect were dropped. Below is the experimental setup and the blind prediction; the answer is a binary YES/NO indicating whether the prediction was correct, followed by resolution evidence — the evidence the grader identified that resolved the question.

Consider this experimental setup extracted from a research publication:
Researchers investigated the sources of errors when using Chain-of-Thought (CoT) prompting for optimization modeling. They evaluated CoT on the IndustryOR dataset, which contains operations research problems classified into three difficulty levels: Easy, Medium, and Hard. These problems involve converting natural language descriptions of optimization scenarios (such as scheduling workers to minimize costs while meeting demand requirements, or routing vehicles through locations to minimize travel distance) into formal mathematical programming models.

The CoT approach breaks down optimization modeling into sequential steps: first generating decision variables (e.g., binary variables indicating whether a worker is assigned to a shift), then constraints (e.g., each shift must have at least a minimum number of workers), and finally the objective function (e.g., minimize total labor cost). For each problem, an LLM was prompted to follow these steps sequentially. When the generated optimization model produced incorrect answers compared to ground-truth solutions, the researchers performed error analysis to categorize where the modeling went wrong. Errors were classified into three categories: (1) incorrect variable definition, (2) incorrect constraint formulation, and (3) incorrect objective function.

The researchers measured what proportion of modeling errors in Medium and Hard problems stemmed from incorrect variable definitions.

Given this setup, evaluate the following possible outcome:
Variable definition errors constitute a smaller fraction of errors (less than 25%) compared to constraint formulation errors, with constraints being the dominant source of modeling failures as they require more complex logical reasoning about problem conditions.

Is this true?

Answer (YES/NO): NO